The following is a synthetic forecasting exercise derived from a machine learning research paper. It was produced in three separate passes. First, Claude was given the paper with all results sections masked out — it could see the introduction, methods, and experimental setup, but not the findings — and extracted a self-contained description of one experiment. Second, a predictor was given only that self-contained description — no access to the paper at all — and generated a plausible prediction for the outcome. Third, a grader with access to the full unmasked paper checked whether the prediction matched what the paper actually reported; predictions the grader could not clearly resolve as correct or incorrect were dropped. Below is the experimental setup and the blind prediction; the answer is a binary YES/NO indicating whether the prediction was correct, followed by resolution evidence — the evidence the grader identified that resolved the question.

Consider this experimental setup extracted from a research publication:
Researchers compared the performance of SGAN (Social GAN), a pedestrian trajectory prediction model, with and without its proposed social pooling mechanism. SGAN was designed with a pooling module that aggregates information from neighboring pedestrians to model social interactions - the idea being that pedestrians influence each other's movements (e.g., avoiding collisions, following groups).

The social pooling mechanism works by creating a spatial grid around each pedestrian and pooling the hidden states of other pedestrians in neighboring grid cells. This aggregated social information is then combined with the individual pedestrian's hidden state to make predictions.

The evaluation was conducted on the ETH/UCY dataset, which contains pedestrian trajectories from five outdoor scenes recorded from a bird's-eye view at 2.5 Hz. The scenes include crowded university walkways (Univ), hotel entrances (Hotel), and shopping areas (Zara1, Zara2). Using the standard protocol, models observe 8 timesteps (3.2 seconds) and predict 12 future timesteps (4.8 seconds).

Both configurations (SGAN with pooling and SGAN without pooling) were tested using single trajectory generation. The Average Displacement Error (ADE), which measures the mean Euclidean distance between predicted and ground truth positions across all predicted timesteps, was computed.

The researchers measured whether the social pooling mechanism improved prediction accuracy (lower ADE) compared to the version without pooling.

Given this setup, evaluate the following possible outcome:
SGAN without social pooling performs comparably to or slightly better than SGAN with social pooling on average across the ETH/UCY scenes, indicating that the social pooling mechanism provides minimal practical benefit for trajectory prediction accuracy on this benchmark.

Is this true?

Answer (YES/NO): YES